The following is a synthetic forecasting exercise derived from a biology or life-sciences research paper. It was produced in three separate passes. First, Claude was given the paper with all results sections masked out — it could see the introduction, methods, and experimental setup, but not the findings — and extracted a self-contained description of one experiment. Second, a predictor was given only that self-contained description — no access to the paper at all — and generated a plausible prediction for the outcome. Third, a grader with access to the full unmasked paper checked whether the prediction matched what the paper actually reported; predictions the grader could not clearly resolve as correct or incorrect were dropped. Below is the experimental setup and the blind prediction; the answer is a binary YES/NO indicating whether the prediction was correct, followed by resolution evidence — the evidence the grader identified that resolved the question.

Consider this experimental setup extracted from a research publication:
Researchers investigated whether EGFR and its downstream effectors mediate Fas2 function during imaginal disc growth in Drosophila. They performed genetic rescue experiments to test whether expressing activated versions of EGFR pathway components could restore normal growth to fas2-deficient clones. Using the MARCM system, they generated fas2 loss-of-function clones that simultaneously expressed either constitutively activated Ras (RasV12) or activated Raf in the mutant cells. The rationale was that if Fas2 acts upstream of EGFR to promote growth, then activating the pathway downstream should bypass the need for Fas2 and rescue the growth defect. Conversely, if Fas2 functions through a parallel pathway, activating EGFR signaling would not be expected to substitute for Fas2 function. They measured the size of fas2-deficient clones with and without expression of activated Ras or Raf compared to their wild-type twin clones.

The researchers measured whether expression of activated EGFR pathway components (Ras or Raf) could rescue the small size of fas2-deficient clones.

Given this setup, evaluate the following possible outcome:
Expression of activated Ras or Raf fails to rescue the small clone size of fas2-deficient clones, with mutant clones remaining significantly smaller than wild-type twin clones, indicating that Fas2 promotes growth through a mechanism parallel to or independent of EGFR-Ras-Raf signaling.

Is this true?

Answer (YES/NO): NO